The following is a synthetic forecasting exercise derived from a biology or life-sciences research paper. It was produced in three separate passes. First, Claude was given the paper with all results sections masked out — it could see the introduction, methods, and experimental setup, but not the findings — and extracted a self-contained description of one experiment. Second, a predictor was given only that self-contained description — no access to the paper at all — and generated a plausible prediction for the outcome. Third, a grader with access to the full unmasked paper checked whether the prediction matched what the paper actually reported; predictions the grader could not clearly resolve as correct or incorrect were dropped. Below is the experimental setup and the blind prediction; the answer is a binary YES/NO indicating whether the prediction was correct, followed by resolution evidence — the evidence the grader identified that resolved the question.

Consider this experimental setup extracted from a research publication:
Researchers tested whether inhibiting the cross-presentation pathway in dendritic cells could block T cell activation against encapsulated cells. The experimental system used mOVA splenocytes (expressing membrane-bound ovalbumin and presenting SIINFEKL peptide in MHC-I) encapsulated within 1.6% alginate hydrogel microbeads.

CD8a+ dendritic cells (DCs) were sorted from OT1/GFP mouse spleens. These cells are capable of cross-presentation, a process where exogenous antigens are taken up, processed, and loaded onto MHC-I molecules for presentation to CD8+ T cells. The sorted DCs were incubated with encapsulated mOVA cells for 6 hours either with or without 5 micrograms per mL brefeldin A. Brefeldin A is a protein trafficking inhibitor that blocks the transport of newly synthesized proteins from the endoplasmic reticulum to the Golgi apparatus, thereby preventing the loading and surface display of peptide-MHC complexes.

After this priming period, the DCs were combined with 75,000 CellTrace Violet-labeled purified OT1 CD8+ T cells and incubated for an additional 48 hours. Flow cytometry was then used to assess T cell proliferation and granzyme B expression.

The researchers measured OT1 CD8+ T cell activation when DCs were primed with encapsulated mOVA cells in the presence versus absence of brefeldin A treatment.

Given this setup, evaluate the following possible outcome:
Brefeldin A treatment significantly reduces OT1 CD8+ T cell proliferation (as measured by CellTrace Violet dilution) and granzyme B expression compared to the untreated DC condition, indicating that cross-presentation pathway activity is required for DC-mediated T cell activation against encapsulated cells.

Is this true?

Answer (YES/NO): YES